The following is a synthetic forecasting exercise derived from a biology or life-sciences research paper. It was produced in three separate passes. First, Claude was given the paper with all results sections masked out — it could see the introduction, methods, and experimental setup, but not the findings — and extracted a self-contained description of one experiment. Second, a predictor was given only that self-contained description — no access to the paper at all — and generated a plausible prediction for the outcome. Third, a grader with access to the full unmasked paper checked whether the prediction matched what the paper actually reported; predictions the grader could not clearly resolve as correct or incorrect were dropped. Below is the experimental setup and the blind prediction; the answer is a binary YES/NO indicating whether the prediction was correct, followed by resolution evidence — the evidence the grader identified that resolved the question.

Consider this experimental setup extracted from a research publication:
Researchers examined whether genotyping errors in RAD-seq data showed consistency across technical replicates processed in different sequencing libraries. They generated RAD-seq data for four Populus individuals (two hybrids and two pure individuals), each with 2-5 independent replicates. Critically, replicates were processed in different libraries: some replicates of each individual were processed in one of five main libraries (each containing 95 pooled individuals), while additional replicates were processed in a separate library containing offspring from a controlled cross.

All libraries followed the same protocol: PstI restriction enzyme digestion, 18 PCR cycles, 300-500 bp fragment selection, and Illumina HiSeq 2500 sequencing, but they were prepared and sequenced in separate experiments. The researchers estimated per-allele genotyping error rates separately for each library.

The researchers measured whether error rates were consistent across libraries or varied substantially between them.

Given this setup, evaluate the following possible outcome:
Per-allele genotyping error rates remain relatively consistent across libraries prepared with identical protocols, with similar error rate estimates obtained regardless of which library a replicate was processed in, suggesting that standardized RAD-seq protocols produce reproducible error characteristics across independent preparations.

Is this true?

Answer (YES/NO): NO